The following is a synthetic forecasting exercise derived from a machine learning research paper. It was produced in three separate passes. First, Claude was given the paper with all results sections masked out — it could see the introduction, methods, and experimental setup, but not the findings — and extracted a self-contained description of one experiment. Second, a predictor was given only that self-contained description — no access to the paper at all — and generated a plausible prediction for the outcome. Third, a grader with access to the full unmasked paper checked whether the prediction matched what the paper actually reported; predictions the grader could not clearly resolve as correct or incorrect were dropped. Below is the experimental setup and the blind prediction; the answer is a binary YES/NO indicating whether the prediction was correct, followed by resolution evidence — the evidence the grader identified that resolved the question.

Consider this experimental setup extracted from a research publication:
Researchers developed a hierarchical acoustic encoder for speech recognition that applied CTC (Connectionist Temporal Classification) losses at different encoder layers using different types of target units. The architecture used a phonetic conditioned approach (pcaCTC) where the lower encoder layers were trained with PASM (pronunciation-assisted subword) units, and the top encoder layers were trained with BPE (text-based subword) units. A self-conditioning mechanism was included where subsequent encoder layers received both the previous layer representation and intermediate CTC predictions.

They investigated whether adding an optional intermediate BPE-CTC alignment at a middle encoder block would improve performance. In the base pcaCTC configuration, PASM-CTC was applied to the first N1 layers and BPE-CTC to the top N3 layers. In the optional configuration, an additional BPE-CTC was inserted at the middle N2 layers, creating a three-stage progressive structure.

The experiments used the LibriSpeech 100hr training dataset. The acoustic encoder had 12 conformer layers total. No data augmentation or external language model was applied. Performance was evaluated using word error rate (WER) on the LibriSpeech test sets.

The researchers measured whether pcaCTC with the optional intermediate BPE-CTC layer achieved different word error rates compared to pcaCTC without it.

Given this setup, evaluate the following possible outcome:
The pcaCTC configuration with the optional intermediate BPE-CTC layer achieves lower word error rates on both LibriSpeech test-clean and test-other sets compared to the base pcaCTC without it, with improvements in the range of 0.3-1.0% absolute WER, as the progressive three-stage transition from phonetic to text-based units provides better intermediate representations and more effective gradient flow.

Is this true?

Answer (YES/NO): NO